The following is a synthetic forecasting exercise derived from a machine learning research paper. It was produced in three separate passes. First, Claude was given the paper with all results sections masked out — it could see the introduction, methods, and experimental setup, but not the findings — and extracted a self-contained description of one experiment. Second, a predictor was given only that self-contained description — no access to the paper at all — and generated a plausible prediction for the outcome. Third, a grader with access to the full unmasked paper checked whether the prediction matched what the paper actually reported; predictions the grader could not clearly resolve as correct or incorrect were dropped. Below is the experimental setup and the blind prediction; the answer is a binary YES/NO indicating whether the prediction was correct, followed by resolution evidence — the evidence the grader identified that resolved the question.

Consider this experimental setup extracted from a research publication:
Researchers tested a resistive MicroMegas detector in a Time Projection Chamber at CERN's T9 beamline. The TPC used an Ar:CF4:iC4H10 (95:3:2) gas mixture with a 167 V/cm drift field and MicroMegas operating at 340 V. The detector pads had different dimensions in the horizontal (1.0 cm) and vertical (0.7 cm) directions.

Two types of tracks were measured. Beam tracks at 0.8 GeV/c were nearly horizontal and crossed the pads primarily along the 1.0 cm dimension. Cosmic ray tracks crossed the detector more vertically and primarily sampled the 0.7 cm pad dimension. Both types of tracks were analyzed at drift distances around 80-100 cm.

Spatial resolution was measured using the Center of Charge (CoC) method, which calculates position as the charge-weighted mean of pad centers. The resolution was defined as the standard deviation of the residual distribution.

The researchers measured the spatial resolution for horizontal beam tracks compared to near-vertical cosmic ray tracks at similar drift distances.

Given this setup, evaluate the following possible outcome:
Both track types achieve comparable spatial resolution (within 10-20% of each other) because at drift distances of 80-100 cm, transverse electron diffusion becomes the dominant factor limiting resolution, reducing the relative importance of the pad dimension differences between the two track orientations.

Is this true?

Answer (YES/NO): NO